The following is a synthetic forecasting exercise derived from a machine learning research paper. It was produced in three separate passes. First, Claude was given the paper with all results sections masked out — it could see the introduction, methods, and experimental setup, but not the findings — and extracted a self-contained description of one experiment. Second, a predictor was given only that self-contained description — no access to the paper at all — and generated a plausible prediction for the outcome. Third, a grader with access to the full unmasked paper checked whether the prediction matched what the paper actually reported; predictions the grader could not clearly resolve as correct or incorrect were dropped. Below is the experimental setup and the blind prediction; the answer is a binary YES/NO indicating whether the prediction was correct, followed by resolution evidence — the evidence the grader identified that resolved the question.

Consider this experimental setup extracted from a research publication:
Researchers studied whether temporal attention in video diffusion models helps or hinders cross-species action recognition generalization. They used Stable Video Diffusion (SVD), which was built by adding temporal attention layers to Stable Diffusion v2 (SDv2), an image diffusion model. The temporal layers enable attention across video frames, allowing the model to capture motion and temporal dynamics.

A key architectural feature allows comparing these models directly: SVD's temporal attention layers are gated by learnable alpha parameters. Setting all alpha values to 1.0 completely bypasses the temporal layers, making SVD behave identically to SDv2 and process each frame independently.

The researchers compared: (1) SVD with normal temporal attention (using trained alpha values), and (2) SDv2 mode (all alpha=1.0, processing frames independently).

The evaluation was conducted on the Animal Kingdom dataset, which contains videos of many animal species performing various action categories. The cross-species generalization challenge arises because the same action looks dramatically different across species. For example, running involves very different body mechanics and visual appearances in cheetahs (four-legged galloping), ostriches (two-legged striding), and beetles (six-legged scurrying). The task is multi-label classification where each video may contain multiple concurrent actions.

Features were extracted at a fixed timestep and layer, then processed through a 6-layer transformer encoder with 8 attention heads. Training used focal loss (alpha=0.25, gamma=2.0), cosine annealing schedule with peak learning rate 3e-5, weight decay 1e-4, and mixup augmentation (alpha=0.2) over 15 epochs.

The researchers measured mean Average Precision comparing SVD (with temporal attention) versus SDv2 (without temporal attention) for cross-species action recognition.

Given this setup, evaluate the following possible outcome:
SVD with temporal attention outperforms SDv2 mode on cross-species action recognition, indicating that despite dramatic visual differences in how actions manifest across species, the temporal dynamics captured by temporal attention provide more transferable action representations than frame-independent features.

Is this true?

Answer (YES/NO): YES